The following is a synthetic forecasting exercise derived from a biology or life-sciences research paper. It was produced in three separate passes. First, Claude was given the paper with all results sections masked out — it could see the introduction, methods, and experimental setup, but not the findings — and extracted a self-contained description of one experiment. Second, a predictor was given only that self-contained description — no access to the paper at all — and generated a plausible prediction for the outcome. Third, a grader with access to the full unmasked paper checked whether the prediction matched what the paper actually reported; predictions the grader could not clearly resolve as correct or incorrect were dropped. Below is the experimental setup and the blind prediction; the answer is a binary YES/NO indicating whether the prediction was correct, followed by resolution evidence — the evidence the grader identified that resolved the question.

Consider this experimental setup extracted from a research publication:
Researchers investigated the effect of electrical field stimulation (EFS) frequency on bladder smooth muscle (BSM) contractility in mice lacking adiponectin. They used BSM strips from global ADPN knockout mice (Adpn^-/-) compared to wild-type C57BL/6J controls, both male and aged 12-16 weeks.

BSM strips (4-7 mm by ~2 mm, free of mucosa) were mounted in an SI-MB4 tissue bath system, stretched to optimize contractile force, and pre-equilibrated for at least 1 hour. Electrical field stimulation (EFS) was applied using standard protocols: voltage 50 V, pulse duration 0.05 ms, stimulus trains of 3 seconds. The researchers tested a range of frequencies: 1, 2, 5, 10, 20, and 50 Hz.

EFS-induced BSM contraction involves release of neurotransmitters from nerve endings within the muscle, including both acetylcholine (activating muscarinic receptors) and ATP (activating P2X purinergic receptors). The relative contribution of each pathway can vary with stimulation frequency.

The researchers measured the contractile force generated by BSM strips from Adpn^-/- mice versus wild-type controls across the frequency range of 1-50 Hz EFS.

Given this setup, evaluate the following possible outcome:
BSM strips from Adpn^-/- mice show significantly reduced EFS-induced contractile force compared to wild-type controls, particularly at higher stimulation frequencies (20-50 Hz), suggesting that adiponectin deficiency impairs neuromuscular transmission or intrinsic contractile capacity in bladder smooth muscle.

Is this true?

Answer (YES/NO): NO